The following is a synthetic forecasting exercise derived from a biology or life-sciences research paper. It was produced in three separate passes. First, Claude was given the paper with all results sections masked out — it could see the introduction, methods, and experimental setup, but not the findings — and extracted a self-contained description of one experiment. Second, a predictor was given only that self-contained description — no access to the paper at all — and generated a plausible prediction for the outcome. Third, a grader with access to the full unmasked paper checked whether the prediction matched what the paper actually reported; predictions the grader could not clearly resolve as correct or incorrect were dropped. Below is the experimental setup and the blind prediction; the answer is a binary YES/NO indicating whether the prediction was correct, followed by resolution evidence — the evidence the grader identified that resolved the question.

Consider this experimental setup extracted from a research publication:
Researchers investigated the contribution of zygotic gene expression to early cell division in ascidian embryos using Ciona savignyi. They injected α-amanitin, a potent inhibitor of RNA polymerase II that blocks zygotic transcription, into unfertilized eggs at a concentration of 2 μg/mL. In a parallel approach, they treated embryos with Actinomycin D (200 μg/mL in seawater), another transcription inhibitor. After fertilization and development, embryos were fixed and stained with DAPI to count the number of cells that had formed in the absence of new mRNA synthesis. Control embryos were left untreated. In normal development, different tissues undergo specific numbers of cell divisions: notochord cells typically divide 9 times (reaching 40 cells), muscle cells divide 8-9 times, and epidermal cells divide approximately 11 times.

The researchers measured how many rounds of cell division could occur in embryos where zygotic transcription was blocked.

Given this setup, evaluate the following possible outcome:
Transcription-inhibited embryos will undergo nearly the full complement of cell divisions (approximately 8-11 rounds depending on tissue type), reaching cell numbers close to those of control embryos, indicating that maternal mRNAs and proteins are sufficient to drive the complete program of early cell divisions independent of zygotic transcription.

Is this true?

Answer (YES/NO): NO